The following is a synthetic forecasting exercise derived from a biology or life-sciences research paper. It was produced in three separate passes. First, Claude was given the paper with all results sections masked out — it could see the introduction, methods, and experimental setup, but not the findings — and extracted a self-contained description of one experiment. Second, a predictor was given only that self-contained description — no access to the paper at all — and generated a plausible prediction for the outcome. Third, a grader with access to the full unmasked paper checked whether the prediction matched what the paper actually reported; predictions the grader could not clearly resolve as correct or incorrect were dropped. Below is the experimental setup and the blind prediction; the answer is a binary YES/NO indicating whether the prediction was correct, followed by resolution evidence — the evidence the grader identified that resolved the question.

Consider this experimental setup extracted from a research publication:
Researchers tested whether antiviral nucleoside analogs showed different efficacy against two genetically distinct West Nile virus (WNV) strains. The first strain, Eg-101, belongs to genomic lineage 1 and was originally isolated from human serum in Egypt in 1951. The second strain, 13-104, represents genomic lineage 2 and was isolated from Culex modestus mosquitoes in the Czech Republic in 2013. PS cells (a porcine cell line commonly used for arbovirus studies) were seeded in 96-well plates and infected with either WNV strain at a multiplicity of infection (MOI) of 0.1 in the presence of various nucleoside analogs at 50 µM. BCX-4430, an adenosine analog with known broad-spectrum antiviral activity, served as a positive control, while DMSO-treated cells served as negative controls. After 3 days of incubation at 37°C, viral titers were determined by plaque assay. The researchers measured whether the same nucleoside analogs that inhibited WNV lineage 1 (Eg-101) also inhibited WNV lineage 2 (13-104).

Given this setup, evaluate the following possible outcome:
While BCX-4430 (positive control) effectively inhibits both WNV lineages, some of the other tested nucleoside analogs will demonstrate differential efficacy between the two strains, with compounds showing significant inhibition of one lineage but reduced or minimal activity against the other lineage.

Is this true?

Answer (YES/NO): YES